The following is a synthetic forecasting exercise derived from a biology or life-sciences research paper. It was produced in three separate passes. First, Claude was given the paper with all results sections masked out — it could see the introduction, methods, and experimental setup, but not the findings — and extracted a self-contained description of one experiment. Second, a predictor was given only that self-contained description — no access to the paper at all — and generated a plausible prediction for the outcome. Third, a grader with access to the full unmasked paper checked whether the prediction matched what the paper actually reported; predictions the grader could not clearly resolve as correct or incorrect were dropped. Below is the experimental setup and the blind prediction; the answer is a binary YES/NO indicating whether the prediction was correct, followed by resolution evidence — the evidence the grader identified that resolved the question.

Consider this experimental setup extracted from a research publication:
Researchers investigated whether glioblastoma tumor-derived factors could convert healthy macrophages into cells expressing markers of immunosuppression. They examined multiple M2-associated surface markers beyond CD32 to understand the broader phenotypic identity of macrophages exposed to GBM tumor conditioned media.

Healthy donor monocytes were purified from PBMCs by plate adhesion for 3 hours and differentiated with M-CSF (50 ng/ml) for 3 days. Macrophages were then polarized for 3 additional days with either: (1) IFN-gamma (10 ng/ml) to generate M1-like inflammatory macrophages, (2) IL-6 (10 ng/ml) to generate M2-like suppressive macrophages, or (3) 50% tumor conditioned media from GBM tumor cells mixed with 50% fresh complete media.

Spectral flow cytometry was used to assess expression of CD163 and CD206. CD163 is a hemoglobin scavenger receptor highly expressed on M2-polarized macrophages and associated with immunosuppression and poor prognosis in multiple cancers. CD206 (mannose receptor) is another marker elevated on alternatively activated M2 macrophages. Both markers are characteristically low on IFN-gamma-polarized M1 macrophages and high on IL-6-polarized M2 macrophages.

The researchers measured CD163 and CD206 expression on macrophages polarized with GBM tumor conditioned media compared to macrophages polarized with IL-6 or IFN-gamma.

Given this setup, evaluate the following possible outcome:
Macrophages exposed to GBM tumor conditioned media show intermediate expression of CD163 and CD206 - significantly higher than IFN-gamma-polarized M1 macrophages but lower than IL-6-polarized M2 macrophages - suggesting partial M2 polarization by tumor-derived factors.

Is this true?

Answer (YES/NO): NO